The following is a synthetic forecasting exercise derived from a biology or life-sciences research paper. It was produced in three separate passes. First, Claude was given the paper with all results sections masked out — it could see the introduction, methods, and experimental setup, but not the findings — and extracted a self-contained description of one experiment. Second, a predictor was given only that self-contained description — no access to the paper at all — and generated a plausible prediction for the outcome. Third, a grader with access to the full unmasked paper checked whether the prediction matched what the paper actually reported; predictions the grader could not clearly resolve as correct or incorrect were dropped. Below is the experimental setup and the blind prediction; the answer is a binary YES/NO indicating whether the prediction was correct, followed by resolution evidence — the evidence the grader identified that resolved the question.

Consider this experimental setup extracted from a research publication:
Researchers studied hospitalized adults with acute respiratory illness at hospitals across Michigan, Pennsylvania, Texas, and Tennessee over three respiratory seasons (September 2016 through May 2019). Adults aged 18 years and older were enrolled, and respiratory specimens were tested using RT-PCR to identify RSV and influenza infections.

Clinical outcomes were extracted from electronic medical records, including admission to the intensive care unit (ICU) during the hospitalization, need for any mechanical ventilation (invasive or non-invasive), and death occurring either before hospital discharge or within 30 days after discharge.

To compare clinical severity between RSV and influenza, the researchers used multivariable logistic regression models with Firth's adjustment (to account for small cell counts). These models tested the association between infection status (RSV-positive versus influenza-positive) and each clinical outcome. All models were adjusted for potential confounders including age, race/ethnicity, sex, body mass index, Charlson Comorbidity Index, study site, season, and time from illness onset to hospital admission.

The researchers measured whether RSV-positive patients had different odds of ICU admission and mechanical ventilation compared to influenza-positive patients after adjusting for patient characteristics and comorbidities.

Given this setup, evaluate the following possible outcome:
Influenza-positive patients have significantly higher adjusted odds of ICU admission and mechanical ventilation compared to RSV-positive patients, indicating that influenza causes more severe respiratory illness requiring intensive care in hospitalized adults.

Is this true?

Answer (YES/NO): NO